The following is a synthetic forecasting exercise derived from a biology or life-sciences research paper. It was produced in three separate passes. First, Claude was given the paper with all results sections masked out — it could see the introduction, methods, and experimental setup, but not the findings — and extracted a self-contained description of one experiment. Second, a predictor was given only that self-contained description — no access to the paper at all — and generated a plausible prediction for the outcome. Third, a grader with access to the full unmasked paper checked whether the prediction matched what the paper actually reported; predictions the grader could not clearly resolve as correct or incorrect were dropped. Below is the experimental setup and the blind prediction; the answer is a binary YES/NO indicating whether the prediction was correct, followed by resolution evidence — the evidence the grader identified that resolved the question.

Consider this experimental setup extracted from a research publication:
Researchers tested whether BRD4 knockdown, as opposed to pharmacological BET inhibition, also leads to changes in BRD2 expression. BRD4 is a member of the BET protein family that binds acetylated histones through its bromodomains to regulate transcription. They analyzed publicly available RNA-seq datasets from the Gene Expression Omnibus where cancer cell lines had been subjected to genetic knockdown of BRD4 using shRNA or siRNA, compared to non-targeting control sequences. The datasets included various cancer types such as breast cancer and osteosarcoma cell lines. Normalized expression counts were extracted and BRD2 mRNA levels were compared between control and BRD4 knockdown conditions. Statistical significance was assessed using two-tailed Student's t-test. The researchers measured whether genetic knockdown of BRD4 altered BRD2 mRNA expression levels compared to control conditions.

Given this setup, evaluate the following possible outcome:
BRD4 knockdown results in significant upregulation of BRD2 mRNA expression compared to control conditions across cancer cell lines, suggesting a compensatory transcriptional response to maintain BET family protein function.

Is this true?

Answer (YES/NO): NO